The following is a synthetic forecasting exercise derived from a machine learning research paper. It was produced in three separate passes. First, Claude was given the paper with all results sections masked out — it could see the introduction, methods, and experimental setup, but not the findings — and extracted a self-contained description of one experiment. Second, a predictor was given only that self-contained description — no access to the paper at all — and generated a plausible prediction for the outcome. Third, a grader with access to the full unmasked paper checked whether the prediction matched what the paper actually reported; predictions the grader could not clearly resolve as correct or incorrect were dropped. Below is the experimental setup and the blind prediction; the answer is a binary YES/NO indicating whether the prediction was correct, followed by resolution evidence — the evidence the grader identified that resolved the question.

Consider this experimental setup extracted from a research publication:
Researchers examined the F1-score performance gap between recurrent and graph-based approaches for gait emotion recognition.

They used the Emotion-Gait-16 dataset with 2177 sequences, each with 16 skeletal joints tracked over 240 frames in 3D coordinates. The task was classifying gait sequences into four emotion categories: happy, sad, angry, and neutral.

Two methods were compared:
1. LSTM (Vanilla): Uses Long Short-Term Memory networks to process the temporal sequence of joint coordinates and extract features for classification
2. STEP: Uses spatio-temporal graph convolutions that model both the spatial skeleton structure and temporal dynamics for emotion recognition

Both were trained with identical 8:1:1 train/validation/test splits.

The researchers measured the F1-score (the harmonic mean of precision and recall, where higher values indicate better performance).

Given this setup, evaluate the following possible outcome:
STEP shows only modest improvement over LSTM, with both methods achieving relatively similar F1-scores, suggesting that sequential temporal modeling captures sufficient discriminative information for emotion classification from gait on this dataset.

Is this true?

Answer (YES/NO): NO